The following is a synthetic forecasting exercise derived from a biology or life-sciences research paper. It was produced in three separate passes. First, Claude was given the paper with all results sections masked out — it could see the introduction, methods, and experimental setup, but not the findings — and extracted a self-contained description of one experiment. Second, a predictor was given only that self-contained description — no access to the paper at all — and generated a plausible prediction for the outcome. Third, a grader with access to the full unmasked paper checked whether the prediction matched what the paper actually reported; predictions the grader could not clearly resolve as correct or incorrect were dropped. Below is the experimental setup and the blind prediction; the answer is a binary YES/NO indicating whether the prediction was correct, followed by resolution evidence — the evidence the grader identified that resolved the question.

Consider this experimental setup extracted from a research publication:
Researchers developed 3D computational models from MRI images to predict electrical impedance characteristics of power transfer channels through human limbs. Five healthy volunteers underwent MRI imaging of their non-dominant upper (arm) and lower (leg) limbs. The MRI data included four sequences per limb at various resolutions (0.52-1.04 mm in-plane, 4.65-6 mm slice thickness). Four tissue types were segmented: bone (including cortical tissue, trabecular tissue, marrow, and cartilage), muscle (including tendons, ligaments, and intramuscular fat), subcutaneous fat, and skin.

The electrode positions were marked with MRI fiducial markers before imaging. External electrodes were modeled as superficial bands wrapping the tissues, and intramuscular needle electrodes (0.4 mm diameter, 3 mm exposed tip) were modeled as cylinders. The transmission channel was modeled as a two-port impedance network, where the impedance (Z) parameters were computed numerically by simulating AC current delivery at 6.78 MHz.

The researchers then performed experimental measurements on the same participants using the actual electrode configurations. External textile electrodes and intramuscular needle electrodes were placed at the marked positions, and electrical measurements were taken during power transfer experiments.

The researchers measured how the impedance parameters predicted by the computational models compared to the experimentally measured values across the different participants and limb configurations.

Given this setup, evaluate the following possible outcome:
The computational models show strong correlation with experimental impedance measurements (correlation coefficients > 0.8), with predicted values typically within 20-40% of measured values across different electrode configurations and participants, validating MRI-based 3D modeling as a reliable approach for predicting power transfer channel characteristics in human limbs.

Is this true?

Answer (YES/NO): NO